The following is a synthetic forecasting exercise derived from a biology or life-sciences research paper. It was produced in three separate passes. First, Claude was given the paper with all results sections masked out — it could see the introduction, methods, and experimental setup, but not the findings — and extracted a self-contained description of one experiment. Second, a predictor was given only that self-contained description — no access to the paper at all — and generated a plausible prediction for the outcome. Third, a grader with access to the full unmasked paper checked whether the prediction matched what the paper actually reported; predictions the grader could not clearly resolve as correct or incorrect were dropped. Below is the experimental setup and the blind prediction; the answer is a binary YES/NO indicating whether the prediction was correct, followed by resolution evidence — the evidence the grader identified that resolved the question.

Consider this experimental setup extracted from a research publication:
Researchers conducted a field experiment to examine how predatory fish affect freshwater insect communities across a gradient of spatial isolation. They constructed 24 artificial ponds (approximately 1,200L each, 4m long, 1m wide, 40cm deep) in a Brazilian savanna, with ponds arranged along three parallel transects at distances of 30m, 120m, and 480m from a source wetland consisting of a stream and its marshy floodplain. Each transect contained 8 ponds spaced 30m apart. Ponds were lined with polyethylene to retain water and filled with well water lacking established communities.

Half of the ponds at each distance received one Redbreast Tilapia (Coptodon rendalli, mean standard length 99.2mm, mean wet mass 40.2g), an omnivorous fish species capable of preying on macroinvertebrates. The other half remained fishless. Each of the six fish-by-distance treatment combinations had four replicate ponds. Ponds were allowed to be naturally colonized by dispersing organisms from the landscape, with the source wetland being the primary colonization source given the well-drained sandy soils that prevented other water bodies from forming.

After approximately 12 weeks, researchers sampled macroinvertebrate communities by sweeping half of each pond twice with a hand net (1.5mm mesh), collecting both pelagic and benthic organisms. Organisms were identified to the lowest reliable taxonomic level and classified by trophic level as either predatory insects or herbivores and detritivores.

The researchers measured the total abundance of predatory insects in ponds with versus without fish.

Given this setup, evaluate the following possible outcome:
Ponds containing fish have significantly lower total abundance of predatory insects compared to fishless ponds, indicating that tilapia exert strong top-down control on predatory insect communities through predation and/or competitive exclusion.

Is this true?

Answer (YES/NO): YES